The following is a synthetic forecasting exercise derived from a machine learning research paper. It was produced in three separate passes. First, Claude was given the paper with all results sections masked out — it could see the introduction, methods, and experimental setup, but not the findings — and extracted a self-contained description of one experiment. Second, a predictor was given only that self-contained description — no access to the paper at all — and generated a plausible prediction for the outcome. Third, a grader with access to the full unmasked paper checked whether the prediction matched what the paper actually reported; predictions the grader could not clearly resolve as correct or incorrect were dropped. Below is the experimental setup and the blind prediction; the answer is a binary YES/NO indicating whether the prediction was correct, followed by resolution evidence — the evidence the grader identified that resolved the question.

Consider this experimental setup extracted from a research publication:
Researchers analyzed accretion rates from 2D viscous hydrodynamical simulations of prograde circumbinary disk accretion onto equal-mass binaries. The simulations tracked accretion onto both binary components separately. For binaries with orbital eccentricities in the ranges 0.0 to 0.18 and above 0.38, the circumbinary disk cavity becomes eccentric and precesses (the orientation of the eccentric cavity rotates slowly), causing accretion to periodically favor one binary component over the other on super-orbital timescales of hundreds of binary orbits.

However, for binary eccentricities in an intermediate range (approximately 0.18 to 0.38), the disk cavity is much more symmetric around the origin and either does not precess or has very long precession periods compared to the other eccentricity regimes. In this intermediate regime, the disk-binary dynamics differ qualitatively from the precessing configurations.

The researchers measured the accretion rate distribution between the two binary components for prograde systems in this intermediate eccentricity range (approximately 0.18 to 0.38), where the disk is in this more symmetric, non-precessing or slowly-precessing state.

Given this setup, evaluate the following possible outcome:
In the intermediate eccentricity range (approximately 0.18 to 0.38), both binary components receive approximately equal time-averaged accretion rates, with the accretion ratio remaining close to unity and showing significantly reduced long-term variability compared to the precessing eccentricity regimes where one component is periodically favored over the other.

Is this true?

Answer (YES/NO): NO